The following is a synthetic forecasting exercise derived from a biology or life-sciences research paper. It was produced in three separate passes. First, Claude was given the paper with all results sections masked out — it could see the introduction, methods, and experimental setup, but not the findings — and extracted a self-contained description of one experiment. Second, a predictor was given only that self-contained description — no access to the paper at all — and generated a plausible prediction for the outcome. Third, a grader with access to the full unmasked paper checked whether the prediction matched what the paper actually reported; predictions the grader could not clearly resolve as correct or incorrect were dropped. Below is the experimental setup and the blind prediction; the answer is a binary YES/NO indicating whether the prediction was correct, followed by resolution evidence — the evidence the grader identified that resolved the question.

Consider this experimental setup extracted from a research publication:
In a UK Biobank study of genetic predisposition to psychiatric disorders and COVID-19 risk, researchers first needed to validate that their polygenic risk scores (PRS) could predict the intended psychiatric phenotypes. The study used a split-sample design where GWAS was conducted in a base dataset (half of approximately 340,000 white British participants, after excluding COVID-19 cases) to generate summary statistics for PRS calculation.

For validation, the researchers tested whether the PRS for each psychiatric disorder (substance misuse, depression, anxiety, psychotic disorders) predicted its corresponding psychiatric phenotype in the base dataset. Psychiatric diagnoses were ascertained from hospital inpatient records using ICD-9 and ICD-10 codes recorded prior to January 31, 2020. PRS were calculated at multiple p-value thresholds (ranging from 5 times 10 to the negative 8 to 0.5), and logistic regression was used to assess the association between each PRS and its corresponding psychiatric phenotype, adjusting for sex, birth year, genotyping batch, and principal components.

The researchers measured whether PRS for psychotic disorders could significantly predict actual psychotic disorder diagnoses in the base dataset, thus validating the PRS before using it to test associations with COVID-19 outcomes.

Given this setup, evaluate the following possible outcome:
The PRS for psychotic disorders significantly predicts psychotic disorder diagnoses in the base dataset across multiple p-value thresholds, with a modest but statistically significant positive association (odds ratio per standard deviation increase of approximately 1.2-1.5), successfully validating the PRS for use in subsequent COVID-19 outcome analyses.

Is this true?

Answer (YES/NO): NO